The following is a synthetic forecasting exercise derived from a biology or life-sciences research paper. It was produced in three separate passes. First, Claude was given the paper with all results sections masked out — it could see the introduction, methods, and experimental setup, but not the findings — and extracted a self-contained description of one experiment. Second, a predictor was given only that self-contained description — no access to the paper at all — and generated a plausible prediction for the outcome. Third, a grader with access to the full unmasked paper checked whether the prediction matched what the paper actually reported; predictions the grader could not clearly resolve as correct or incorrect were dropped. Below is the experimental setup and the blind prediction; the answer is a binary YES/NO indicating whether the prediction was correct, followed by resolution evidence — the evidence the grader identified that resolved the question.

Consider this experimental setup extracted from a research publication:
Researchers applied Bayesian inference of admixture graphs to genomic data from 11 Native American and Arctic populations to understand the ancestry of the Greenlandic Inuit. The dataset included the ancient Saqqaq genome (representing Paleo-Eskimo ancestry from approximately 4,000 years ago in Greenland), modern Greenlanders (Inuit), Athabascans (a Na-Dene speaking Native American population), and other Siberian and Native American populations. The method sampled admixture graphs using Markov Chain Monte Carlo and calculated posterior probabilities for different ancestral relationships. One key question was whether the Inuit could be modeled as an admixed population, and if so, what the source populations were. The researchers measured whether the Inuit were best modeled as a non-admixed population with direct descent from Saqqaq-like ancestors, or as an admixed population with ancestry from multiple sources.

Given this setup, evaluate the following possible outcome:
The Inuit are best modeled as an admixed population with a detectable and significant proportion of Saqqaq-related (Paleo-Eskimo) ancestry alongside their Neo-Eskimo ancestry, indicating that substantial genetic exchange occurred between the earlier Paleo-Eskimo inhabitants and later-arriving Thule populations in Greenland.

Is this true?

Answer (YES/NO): NO